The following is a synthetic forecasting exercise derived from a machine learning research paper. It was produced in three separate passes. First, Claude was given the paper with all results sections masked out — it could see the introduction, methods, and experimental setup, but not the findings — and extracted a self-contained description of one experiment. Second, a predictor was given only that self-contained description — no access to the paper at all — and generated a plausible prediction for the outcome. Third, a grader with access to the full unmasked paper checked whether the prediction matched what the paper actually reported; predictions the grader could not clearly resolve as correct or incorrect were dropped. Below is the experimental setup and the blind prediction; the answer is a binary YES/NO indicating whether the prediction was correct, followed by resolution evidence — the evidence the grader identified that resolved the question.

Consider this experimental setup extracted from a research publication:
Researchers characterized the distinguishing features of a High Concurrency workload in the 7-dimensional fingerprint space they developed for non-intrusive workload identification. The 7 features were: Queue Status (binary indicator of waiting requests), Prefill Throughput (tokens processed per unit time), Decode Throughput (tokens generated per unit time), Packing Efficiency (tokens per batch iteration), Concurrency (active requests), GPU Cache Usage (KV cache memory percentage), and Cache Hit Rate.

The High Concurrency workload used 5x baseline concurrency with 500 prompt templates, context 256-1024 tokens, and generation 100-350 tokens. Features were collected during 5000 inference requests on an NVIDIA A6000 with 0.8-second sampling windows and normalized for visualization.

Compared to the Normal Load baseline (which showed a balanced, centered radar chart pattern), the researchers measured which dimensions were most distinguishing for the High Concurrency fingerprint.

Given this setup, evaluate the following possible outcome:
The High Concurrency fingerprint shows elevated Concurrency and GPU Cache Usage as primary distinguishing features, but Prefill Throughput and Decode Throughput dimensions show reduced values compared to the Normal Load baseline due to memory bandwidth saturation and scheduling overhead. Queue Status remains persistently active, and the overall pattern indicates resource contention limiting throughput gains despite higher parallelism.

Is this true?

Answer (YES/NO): NO